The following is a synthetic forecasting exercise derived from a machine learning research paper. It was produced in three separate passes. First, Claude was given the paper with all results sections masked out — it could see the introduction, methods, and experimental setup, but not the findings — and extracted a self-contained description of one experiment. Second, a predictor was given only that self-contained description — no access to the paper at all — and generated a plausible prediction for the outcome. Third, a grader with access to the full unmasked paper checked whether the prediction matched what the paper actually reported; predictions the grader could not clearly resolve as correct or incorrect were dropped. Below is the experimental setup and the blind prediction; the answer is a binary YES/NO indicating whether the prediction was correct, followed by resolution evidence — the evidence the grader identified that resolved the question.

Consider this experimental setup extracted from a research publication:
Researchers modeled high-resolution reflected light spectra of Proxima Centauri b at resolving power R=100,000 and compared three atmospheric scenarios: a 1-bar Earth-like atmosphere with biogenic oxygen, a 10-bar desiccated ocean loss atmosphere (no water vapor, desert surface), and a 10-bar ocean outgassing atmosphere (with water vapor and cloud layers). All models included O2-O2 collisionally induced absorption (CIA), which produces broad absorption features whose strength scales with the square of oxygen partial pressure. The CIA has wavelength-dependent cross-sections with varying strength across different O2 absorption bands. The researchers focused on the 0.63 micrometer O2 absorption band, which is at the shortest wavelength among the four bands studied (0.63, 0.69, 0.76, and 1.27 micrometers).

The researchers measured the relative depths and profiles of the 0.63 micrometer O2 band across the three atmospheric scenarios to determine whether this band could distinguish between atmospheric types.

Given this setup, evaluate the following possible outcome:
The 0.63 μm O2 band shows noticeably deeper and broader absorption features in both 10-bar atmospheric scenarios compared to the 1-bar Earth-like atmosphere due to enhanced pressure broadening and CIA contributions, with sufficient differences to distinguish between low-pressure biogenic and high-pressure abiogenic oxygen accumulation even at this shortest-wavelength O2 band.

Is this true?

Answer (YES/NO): NO